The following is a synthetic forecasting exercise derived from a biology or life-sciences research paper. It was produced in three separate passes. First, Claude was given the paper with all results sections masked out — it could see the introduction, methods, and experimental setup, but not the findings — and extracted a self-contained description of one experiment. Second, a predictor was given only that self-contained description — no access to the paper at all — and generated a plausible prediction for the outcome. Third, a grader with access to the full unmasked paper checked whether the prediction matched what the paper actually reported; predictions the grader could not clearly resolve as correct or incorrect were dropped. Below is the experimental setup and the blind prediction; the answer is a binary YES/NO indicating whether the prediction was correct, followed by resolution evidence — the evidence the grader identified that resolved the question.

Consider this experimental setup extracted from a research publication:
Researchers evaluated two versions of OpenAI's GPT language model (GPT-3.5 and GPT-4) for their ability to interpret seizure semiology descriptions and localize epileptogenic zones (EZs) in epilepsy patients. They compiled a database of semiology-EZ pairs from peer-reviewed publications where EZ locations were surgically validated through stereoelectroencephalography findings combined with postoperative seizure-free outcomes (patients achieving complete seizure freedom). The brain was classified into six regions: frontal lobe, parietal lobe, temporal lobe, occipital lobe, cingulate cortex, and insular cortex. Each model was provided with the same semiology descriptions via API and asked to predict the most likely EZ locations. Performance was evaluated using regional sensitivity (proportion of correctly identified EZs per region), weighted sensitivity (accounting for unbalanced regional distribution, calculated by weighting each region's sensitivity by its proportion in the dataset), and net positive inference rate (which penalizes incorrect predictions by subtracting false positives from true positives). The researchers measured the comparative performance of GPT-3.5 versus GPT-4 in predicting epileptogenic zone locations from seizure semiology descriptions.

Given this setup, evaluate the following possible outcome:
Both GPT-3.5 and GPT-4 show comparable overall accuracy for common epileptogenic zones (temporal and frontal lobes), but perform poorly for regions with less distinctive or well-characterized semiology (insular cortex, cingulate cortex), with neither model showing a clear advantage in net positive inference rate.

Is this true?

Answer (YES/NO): NO